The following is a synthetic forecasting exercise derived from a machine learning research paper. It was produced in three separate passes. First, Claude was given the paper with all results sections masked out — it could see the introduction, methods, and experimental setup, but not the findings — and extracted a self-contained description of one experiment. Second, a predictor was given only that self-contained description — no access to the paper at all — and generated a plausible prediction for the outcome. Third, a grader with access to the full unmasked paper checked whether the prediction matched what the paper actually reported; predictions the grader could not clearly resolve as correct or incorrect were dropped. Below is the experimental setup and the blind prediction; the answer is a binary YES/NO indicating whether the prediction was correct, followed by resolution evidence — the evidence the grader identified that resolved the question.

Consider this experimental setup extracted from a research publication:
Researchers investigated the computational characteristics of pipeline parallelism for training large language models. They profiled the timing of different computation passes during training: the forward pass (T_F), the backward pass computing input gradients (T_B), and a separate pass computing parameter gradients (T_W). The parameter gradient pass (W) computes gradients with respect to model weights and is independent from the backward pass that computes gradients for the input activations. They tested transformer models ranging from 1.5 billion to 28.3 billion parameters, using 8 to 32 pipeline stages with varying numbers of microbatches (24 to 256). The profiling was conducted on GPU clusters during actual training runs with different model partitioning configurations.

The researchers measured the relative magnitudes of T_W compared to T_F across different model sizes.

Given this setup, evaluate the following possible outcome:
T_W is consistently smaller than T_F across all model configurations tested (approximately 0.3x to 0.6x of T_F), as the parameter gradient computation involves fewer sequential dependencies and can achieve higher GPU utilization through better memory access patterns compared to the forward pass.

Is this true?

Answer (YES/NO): NO